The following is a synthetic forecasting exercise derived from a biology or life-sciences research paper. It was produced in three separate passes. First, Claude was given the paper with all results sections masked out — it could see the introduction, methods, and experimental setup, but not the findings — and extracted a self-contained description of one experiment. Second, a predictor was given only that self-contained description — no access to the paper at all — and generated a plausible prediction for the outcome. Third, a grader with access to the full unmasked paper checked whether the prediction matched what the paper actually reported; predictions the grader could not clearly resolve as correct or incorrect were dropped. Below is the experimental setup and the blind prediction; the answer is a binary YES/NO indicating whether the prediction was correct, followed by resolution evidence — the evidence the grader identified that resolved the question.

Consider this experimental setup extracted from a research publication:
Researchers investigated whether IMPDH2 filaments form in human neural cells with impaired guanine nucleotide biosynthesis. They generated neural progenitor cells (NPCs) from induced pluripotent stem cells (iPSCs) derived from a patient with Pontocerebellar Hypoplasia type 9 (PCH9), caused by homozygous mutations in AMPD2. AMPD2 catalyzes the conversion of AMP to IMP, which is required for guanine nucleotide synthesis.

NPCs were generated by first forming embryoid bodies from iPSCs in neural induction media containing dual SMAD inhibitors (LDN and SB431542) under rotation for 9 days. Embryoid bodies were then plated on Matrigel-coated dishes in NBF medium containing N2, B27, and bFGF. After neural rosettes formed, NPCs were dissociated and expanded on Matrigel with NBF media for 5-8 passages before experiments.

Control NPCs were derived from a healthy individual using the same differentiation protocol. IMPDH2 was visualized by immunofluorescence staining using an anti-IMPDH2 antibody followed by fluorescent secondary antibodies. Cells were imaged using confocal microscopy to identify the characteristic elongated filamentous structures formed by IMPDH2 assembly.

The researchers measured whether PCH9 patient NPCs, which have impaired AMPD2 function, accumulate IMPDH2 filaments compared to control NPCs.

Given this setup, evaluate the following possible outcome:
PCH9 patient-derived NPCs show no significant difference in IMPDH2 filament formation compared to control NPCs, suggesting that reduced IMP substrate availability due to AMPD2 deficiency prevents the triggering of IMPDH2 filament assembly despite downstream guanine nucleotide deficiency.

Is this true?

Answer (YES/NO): NO